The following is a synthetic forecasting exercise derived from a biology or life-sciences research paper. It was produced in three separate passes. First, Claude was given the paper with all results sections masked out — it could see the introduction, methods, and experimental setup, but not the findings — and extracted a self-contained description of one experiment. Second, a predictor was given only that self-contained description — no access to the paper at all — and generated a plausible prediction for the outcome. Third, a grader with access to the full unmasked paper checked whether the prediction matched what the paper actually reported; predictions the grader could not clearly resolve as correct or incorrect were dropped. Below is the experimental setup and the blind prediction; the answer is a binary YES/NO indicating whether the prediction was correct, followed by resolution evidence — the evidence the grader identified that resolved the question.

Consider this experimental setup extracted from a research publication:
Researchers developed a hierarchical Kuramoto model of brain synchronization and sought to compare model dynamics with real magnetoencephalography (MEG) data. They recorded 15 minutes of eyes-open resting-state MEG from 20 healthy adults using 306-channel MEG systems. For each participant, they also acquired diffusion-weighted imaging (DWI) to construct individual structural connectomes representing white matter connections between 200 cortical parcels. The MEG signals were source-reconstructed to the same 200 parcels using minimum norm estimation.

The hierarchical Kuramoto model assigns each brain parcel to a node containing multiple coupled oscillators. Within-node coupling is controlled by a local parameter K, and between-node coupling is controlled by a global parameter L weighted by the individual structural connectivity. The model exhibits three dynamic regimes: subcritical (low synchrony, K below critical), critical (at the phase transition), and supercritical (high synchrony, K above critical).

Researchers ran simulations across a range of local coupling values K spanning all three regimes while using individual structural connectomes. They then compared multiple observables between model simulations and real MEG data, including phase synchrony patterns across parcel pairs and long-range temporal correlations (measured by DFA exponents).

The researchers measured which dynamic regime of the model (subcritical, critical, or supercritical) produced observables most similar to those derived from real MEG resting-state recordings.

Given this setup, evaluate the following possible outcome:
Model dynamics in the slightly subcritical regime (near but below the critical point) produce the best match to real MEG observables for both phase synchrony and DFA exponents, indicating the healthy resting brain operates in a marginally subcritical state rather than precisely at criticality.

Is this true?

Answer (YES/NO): NO